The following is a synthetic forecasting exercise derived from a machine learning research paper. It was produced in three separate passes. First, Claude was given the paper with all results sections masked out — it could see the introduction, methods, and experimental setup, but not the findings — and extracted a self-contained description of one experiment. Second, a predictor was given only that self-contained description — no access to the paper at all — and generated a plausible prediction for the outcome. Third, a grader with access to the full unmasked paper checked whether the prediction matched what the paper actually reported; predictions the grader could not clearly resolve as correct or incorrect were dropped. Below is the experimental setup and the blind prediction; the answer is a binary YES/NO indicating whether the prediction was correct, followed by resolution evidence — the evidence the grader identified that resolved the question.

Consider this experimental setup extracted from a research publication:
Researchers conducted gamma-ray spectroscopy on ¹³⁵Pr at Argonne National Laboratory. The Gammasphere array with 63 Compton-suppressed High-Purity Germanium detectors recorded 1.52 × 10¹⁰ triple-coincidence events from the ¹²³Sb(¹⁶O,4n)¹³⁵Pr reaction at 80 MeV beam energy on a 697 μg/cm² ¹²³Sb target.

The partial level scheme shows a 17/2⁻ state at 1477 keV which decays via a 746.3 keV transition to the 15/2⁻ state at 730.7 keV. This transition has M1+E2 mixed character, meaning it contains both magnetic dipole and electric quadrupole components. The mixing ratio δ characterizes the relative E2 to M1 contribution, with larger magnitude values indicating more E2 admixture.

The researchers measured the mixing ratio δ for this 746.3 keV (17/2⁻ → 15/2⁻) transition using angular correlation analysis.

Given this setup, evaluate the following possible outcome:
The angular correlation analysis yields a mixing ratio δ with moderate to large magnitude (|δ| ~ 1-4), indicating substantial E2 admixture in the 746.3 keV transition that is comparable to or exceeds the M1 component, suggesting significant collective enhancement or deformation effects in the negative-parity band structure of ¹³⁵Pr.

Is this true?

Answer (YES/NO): YES